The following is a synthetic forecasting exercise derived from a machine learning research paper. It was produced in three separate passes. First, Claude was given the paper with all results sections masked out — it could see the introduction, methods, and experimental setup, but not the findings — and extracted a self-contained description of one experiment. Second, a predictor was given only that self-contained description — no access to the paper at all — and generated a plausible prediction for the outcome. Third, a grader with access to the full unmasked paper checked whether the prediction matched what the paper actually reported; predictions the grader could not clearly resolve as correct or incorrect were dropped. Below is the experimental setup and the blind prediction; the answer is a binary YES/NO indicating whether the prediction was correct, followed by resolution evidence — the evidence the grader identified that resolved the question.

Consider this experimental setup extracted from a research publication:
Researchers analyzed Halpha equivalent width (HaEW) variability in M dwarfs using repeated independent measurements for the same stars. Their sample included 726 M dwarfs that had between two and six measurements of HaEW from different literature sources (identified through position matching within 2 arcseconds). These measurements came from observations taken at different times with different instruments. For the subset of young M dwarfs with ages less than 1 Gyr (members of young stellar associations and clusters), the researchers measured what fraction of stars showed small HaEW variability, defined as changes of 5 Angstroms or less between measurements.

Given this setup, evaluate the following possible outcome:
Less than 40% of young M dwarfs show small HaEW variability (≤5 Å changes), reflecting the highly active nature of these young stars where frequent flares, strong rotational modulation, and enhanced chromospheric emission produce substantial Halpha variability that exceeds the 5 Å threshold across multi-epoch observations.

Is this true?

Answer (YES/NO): NO